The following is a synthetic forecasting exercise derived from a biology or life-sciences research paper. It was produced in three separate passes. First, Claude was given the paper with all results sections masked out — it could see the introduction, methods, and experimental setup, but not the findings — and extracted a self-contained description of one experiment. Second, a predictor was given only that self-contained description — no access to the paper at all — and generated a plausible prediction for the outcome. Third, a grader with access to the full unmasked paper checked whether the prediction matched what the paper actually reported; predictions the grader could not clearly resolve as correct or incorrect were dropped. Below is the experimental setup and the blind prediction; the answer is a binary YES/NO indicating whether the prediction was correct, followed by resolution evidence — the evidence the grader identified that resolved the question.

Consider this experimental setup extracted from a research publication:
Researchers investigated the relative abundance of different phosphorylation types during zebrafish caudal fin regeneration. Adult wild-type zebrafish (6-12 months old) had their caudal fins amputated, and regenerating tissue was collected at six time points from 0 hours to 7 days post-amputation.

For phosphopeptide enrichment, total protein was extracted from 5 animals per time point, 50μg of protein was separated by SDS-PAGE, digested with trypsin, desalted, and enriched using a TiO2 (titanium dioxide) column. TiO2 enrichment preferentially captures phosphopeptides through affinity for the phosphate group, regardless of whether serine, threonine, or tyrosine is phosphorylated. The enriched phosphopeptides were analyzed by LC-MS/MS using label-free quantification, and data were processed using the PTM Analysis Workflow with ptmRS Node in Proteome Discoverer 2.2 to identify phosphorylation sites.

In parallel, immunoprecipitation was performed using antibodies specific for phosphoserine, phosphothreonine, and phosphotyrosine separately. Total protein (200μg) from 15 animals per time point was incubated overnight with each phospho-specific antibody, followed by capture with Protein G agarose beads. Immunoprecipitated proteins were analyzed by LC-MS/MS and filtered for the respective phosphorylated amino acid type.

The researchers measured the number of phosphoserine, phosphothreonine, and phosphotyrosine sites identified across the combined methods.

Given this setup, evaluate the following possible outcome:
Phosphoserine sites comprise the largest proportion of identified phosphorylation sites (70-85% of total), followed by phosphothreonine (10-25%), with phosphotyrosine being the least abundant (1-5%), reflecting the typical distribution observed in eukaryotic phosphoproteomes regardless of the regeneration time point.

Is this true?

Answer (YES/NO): NO